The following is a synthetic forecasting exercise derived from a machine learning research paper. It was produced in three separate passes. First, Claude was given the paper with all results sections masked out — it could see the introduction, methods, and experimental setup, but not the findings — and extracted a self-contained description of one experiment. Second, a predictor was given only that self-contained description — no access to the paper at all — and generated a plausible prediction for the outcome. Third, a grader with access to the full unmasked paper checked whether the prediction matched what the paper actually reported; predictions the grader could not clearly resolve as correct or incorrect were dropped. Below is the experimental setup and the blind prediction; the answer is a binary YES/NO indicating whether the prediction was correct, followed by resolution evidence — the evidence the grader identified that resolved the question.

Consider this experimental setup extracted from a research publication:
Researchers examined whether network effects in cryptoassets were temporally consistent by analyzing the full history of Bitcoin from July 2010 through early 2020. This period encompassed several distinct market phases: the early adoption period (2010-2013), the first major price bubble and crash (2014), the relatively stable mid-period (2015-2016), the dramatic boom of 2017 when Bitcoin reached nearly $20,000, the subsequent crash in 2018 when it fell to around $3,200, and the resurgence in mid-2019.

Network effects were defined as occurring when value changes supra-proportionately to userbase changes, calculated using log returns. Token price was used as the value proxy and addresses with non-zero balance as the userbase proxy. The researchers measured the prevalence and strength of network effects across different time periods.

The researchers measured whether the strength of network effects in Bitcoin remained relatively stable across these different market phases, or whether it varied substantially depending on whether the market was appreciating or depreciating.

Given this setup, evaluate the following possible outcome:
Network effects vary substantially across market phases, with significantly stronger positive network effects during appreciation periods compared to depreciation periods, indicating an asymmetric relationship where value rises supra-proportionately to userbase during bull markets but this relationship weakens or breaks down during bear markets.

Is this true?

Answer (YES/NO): YES